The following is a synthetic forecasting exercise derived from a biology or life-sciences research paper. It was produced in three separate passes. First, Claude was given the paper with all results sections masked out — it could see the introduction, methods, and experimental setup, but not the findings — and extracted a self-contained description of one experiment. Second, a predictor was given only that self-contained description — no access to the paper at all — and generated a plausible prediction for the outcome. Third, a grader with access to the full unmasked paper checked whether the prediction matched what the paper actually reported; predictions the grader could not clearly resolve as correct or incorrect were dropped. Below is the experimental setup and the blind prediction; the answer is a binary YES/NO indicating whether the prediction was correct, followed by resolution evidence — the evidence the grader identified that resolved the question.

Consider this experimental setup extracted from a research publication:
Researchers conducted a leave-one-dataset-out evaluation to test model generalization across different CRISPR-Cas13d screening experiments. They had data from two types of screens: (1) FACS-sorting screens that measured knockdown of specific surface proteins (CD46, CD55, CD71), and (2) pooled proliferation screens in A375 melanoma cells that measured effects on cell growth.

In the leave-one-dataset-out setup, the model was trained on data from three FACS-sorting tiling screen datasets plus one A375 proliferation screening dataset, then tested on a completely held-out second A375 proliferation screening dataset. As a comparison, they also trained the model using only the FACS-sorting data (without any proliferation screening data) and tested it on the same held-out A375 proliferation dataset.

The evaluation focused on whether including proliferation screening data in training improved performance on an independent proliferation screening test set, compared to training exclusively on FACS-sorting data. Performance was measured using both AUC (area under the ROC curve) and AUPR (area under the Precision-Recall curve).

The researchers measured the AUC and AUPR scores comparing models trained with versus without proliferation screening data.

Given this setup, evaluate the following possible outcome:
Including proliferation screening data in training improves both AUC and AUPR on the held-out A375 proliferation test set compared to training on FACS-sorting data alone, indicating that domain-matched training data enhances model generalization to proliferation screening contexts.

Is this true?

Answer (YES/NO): NO